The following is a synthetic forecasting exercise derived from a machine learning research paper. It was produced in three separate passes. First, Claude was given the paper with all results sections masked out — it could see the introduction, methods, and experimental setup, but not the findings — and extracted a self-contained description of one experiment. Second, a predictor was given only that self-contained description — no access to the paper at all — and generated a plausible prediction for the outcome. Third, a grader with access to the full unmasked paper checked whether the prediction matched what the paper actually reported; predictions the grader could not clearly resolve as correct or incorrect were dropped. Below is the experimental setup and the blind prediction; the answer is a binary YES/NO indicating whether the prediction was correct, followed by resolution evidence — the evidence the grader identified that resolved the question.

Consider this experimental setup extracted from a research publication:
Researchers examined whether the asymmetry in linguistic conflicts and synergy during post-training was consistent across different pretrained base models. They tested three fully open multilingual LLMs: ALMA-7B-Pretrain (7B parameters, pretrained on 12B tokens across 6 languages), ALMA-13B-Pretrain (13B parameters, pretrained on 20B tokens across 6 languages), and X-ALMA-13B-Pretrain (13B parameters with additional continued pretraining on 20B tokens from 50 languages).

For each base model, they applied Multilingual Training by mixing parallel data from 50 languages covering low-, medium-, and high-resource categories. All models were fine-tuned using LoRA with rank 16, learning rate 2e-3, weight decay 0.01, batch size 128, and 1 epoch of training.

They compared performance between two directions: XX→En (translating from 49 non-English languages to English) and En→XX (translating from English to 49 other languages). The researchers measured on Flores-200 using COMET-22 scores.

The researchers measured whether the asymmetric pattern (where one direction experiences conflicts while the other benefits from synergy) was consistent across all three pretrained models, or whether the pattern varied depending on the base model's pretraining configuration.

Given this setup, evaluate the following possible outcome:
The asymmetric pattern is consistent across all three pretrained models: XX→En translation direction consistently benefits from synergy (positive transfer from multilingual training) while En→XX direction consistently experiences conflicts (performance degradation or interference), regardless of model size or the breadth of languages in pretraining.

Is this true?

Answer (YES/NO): NO